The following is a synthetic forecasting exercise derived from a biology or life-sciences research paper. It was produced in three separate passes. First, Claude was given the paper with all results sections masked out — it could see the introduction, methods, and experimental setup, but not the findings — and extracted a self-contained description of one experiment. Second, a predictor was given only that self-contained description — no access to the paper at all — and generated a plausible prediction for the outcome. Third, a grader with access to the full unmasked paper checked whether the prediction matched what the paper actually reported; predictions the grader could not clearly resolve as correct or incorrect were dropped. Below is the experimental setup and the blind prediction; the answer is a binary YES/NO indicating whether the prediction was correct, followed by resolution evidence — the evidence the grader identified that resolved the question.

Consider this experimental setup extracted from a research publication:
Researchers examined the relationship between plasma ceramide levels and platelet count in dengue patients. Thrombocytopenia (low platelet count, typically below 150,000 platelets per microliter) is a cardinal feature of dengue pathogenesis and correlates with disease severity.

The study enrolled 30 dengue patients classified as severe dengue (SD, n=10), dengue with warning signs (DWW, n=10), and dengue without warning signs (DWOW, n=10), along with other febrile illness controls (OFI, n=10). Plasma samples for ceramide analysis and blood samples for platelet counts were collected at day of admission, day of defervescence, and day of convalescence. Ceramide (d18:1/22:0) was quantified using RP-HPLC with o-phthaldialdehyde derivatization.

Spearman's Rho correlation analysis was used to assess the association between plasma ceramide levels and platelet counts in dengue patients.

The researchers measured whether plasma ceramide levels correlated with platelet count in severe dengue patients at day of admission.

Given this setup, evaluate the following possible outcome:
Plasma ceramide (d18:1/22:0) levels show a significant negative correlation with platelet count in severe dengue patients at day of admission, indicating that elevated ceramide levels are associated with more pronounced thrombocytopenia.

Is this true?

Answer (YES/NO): NO